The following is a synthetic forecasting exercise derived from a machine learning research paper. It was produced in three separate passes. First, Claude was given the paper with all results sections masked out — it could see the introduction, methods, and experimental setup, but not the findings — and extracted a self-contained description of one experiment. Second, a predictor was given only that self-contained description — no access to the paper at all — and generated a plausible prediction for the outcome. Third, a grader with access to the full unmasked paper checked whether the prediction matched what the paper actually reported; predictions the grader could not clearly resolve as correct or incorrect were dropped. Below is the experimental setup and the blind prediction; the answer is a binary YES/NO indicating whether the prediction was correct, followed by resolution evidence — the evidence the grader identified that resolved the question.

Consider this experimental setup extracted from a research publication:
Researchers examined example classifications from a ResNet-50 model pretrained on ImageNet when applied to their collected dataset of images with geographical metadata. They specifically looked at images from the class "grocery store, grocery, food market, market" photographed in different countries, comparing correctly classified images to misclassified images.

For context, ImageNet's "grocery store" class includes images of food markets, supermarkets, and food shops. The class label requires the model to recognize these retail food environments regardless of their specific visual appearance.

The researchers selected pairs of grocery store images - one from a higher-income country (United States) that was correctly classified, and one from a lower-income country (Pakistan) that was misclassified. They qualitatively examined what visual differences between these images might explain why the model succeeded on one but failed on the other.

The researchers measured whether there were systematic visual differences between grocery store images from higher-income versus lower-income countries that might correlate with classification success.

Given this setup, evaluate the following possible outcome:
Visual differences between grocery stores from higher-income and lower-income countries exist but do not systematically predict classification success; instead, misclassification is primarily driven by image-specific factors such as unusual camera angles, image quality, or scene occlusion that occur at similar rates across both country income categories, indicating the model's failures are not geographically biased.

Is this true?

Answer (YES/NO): NO